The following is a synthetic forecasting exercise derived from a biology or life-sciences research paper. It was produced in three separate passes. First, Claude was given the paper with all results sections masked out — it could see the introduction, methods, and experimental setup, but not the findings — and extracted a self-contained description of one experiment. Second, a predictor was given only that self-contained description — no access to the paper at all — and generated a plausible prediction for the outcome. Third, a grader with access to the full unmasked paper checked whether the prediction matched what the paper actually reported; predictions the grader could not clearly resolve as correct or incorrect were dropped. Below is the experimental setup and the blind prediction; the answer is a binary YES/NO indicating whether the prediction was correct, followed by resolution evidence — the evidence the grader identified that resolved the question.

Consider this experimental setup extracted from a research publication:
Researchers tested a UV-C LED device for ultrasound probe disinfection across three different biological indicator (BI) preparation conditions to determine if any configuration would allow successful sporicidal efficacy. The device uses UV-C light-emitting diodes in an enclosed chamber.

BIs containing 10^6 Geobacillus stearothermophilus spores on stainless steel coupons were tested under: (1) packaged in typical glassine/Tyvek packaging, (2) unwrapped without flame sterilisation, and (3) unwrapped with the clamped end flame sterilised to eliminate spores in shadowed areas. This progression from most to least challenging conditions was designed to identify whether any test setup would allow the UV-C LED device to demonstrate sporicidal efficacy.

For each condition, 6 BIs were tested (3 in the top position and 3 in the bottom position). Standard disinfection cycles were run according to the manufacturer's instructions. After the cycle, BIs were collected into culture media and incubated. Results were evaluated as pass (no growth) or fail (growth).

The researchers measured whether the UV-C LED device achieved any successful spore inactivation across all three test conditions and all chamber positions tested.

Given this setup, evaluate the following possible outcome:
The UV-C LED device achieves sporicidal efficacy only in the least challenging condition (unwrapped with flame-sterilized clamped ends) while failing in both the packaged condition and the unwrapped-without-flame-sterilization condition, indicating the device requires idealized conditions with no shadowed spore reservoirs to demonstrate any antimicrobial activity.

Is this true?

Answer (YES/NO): NO